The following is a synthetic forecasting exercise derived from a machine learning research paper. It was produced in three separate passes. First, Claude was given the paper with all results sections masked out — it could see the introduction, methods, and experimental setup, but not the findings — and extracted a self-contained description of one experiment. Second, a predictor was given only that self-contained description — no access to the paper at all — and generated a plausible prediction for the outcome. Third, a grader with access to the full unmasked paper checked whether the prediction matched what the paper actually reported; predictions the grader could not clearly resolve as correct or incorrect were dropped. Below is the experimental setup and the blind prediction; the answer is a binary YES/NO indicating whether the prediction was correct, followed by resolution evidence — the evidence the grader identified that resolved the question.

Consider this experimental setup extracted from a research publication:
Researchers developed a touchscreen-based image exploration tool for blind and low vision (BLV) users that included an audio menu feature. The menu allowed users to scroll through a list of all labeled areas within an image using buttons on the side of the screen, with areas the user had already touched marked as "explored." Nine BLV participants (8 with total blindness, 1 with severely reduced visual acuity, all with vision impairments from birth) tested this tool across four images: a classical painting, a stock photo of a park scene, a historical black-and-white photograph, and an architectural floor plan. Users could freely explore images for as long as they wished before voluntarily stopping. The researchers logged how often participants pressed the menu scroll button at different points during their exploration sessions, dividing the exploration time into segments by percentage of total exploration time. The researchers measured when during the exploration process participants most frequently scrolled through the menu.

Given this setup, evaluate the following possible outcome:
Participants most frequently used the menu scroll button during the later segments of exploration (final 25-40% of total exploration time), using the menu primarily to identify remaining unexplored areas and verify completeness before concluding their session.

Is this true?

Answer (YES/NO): NO